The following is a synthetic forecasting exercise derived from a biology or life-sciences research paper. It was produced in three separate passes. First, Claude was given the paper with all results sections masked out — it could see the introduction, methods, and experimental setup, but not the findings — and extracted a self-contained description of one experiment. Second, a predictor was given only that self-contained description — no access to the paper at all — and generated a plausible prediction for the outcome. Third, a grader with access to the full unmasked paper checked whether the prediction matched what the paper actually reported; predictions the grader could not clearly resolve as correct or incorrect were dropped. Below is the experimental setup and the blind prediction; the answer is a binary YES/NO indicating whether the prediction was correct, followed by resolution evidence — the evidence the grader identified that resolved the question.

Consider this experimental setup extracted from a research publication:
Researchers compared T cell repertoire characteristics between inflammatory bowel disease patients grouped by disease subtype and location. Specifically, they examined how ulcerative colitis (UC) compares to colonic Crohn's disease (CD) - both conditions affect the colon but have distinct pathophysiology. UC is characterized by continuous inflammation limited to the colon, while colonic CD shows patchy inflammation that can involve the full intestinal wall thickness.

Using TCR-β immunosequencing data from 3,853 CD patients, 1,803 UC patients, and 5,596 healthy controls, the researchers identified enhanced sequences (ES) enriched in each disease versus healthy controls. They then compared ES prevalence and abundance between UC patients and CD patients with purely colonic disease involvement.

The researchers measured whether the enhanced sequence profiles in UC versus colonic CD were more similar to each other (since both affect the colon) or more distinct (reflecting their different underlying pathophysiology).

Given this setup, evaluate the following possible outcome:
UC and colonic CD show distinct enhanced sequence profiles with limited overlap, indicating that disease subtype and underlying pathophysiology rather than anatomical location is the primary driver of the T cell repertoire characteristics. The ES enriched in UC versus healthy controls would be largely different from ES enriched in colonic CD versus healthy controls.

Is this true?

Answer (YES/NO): YES